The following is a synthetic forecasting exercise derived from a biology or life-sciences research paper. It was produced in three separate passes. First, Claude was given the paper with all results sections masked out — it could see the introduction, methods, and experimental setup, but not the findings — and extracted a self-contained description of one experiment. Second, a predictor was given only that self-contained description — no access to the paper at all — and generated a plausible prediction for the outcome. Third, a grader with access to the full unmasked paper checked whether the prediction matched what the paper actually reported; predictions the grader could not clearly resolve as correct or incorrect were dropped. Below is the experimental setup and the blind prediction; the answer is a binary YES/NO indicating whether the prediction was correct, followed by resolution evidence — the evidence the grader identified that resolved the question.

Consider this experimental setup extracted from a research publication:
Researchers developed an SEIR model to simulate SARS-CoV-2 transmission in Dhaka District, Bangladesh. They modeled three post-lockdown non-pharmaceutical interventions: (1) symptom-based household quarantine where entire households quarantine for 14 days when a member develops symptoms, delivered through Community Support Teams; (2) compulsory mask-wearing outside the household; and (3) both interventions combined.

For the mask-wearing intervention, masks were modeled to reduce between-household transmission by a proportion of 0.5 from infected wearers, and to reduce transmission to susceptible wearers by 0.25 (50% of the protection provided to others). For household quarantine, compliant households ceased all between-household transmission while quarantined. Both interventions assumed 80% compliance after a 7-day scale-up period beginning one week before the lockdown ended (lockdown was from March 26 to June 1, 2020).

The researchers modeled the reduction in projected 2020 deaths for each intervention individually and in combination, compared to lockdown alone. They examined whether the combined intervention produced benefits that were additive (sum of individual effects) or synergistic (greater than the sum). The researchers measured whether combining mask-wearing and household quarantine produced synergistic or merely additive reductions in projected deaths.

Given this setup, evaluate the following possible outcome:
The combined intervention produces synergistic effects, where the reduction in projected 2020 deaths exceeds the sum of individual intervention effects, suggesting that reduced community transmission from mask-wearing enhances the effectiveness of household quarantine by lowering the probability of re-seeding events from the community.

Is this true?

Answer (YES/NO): NO